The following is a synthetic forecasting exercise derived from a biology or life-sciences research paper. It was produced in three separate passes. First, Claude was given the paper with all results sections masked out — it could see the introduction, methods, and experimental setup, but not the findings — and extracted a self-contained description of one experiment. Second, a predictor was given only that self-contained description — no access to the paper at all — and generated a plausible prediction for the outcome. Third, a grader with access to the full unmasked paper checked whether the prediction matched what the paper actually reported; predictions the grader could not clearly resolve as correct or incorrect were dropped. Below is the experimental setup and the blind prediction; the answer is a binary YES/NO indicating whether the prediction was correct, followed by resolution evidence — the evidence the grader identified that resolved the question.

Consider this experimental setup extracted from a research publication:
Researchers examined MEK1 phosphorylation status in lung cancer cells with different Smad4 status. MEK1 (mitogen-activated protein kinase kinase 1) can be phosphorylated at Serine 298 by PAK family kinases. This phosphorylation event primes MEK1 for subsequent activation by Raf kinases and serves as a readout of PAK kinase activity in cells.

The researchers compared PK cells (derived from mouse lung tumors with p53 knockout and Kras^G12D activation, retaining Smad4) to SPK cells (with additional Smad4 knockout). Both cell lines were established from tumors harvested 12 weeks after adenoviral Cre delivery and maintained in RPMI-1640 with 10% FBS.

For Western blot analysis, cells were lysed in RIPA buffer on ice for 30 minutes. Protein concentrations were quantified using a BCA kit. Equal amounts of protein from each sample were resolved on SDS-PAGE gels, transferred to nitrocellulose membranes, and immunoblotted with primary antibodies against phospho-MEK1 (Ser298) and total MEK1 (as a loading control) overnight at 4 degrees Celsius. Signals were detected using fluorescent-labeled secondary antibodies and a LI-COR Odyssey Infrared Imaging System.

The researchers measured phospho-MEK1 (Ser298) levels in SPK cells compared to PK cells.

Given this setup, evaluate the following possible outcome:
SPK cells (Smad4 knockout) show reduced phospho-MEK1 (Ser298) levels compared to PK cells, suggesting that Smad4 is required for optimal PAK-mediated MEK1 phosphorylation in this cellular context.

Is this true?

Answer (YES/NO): NO